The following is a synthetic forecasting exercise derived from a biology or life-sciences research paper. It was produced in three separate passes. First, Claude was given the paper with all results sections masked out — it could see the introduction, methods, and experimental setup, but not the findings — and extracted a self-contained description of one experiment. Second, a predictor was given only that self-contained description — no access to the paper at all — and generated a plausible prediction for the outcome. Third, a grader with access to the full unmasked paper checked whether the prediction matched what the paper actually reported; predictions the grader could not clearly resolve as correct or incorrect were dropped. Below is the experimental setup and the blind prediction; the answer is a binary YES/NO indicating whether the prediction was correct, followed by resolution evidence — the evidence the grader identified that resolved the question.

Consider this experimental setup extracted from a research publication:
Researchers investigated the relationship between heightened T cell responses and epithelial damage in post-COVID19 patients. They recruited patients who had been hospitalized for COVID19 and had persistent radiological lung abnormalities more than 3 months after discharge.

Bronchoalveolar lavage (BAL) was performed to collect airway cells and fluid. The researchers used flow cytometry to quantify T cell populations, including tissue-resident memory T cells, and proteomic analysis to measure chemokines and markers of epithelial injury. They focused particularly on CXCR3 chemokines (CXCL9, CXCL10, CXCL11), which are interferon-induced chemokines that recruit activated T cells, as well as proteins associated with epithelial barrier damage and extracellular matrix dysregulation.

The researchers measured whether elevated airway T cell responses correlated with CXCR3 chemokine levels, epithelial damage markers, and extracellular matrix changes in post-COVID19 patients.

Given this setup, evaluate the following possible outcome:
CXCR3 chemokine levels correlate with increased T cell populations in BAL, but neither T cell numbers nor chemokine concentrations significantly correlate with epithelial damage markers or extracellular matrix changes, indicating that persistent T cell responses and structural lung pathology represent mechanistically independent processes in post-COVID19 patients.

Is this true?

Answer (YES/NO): NO